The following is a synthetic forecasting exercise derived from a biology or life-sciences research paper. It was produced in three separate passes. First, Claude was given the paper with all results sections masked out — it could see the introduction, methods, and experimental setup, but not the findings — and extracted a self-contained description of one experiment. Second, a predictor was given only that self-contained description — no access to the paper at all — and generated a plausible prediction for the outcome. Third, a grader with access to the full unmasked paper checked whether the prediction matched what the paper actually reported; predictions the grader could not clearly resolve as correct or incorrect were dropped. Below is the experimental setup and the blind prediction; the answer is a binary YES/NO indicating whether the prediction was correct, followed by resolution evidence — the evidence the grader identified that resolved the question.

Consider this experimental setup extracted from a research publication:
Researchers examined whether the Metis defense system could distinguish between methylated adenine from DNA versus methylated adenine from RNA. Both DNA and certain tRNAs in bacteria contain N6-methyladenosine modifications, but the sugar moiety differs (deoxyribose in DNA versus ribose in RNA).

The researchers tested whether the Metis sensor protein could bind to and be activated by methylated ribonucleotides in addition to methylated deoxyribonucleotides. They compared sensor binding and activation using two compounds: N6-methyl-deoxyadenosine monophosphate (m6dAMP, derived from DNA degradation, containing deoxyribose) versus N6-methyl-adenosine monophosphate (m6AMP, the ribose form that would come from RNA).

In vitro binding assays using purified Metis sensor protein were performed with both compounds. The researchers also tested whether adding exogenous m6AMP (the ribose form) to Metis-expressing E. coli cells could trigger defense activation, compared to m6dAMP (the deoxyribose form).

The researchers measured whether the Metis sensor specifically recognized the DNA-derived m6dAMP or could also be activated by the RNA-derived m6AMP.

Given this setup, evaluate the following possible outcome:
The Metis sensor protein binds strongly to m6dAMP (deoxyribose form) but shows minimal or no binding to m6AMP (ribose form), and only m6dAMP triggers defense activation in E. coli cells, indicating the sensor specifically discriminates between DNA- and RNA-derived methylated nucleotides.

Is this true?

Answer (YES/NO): YES